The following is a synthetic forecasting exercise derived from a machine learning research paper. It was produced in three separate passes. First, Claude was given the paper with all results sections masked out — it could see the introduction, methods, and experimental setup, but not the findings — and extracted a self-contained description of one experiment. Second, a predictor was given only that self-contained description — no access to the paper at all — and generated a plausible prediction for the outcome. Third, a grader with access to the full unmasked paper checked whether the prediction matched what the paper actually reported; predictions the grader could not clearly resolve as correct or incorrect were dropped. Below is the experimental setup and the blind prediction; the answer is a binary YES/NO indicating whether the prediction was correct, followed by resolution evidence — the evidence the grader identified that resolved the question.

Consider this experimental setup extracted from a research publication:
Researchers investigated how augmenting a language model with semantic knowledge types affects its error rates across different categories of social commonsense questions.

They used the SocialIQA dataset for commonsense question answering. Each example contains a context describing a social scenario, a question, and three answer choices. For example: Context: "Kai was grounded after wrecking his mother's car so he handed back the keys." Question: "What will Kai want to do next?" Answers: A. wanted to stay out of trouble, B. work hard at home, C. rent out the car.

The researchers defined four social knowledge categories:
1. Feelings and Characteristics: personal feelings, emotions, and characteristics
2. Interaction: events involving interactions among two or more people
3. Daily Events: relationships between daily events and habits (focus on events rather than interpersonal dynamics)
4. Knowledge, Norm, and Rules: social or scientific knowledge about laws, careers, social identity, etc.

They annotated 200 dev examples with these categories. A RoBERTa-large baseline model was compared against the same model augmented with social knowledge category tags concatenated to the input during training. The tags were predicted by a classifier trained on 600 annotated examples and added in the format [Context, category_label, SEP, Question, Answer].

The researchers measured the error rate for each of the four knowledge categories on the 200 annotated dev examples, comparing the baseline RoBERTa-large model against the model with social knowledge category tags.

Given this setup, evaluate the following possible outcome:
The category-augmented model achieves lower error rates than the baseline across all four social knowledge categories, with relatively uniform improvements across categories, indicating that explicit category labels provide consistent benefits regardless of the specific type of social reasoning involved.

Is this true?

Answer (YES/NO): NO